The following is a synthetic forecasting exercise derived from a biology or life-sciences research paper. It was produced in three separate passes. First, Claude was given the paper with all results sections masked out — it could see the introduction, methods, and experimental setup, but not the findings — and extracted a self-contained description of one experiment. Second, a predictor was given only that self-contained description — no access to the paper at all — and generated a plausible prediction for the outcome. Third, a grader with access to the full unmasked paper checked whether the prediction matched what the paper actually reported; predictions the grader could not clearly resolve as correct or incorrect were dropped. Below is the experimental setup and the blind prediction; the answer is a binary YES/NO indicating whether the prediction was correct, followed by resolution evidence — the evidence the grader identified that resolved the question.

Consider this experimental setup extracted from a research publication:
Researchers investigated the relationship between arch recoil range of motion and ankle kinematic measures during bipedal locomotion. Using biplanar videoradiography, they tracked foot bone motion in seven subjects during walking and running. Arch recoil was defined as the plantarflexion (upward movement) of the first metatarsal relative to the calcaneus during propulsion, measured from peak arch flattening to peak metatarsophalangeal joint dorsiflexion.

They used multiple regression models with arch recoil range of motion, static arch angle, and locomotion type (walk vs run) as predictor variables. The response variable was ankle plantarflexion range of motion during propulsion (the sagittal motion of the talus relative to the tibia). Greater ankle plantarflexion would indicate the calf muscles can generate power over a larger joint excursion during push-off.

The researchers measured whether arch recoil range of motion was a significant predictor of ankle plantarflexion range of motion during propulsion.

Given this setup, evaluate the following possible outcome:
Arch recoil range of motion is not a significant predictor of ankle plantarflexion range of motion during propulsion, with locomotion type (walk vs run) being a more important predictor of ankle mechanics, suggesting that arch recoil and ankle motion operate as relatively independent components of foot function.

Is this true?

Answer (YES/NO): NO